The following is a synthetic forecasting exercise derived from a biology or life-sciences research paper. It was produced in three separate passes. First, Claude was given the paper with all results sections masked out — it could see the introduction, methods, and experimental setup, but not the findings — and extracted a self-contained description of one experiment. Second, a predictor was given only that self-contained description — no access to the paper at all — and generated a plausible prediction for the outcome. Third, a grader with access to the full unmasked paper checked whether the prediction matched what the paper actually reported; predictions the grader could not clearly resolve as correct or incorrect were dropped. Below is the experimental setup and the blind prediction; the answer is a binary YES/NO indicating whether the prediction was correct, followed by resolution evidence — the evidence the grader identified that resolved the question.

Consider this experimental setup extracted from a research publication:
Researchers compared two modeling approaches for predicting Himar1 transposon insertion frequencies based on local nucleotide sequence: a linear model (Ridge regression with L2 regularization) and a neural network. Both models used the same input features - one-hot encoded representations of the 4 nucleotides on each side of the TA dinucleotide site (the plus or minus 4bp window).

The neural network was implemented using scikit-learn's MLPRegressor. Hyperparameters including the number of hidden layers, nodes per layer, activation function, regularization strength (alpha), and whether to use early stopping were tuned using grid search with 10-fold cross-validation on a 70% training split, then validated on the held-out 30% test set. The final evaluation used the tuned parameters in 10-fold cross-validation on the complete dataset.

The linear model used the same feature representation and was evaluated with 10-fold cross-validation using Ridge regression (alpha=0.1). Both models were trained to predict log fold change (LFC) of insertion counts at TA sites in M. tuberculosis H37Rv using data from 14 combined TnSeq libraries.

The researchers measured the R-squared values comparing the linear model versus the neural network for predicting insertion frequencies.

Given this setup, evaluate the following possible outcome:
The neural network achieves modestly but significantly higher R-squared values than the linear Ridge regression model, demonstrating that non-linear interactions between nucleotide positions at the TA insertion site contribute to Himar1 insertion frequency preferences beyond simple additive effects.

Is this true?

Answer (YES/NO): YES